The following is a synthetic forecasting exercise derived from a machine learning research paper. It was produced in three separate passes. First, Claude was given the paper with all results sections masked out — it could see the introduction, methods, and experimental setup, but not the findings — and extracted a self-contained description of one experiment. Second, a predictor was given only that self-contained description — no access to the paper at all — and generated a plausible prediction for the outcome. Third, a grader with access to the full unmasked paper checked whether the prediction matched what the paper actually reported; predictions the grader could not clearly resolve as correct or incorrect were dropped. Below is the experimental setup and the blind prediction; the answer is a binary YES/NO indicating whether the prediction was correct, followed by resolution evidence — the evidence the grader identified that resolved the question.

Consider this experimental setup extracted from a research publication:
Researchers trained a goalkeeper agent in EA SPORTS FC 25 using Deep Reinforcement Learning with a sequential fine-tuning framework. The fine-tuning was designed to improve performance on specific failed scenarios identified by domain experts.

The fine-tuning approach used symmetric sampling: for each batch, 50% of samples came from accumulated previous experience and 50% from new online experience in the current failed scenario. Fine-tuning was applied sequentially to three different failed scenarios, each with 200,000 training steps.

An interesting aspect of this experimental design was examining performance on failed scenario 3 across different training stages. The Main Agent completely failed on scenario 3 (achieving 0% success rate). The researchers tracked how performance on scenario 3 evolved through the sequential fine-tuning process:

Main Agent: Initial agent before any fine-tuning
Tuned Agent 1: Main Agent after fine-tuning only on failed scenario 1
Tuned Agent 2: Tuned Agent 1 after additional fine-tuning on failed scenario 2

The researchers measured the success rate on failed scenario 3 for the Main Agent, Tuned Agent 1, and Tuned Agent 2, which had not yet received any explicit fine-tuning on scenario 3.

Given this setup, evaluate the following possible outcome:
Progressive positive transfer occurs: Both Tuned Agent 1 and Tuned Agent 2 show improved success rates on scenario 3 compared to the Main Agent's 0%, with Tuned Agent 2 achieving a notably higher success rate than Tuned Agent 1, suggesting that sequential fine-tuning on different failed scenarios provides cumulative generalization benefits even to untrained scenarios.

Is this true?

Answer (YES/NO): NO